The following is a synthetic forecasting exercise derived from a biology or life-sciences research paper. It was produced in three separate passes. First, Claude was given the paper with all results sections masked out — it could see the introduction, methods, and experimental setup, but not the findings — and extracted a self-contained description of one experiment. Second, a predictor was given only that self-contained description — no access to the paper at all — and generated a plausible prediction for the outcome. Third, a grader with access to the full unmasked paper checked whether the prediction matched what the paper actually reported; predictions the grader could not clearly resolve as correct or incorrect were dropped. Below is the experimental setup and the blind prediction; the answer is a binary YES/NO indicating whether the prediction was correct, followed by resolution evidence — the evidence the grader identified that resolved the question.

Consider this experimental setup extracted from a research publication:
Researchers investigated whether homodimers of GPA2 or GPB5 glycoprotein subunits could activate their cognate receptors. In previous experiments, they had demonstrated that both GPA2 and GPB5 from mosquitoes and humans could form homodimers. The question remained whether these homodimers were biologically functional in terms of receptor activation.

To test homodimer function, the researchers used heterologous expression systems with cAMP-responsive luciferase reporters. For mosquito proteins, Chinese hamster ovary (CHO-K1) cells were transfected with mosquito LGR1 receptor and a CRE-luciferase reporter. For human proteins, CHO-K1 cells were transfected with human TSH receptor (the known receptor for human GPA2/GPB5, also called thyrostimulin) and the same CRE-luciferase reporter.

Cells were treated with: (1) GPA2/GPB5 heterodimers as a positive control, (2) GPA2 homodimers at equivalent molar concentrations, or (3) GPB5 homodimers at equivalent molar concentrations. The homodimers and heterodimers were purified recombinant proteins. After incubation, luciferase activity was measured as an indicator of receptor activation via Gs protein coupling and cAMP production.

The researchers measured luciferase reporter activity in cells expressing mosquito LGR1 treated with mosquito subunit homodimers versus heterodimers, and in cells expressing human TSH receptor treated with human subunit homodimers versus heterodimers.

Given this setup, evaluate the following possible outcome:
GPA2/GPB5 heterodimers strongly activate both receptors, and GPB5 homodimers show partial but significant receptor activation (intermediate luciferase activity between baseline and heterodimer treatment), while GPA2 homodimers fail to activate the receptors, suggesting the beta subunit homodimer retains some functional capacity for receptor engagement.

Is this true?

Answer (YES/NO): NO